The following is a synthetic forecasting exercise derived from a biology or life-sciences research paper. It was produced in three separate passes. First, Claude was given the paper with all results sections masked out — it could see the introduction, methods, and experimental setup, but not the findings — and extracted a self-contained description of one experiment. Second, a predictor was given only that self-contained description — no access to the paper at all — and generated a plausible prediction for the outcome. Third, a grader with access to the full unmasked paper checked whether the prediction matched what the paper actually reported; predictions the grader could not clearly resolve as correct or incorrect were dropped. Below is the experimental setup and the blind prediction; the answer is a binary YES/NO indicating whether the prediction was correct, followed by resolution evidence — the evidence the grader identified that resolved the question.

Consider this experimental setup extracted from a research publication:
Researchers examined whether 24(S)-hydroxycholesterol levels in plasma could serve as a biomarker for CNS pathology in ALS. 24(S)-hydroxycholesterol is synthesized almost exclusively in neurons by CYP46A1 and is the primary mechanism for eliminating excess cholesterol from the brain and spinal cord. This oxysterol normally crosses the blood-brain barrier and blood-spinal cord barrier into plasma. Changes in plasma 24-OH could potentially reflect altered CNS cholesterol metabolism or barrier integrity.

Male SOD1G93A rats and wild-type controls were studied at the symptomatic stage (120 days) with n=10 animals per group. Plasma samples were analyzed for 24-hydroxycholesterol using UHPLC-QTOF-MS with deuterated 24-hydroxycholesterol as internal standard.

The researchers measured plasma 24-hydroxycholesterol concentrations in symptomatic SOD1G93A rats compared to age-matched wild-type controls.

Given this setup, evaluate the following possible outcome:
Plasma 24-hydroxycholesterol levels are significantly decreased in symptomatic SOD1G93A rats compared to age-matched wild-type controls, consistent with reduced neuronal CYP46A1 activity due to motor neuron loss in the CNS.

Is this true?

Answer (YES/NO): NO